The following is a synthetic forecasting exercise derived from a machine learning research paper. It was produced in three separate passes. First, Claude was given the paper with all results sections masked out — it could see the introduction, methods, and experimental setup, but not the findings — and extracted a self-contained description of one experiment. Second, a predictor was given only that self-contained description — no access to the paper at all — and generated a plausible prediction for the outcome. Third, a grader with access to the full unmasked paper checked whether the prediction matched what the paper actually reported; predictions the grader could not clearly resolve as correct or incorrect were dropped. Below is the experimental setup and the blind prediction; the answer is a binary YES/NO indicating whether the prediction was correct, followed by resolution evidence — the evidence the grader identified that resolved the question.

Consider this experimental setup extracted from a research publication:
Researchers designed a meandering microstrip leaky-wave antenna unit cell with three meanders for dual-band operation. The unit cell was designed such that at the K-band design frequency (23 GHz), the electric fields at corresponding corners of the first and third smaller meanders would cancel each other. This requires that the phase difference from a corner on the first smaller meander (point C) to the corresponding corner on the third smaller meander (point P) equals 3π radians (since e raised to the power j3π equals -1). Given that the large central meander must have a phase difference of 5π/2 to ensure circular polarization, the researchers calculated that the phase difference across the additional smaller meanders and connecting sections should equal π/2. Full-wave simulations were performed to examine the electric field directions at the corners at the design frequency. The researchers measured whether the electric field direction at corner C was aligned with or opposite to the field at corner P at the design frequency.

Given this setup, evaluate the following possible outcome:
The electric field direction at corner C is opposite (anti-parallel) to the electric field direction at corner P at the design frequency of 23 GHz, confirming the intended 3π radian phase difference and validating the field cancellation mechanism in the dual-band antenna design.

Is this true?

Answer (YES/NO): YES